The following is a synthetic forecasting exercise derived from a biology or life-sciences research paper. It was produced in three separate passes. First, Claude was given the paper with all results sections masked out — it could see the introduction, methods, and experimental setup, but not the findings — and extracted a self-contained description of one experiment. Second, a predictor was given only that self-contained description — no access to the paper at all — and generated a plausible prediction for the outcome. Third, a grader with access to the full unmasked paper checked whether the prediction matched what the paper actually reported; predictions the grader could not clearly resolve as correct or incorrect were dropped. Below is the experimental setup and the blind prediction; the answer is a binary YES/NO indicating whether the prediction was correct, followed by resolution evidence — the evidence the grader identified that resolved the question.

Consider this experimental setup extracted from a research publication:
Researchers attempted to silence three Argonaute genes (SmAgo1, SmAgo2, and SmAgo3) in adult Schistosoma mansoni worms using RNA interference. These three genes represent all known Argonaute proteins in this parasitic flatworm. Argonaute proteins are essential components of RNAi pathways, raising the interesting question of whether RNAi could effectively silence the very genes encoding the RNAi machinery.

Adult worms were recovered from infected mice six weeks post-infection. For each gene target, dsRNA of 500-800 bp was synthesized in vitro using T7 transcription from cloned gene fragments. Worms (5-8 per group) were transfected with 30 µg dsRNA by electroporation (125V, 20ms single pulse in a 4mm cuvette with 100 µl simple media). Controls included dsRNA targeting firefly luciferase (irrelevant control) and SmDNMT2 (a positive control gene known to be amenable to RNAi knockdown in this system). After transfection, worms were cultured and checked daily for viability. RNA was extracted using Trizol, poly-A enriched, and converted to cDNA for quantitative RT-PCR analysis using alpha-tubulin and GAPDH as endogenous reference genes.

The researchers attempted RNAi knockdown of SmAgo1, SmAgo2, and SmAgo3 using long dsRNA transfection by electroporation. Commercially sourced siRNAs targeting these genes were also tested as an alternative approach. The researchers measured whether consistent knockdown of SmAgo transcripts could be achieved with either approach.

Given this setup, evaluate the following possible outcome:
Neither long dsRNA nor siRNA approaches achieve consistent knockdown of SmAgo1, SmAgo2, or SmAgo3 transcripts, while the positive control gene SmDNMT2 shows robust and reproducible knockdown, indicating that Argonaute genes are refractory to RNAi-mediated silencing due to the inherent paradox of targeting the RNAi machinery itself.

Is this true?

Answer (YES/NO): NO